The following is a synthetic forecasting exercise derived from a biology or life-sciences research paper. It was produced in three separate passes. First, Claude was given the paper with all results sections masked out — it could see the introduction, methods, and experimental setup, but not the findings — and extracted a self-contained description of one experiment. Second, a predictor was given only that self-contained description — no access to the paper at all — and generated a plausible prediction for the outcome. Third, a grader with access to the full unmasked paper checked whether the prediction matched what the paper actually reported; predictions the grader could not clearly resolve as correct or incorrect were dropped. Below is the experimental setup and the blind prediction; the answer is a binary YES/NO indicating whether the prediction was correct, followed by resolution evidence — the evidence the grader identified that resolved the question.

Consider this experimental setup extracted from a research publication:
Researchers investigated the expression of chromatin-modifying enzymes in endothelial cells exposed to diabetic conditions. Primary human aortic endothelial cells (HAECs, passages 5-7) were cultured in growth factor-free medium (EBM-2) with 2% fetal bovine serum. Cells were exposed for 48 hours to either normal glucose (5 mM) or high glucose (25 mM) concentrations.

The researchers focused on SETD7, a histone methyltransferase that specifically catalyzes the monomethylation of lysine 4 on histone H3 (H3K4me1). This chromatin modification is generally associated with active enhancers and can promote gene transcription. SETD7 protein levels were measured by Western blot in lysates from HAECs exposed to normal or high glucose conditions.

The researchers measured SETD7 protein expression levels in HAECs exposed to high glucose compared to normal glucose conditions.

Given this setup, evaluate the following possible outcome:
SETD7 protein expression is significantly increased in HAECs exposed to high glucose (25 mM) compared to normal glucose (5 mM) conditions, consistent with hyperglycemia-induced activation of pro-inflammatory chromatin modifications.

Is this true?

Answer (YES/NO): YES